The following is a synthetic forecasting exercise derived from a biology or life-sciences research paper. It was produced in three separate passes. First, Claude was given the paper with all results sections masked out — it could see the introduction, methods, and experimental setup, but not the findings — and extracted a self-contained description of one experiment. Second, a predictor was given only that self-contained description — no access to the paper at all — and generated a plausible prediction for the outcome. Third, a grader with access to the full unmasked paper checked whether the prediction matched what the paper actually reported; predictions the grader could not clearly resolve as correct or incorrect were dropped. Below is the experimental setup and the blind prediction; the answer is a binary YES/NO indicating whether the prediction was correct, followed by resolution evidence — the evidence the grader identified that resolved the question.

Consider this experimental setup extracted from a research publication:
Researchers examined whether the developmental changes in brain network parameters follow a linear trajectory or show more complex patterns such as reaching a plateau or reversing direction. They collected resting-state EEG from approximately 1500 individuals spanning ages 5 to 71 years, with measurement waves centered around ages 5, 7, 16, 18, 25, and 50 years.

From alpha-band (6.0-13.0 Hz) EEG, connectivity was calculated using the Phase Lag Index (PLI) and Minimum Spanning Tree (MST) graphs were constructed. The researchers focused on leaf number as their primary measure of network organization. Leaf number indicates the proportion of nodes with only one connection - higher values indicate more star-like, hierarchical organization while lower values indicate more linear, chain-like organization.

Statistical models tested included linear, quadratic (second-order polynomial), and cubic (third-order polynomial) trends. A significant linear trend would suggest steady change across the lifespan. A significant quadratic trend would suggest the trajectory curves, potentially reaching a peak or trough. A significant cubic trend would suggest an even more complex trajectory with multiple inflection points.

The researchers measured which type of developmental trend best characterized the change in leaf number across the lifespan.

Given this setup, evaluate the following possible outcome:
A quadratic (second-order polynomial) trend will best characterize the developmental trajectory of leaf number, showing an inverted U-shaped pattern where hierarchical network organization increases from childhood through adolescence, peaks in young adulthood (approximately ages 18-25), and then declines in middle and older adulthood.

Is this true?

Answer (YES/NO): NO